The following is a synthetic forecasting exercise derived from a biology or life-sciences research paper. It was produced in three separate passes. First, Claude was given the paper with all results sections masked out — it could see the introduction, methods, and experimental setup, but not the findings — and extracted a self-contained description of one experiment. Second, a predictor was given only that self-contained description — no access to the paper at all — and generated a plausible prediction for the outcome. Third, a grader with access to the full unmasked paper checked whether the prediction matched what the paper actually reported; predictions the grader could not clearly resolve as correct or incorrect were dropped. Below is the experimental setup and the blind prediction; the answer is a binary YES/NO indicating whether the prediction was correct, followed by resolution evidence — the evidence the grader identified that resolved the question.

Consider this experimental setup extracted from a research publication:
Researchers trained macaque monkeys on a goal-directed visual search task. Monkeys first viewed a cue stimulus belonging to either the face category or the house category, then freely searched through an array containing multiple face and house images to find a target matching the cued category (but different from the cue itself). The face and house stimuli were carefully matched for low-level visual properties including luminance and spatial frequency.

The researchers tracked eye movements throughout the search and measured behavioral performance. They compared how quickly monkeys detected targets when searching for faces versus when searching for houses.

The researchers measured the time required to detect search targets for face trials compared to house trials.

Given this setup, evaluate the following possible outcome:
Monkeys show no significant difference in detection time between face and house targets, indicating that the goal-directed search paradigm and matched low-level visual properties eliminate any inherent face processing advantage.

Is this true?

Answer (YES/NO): NO